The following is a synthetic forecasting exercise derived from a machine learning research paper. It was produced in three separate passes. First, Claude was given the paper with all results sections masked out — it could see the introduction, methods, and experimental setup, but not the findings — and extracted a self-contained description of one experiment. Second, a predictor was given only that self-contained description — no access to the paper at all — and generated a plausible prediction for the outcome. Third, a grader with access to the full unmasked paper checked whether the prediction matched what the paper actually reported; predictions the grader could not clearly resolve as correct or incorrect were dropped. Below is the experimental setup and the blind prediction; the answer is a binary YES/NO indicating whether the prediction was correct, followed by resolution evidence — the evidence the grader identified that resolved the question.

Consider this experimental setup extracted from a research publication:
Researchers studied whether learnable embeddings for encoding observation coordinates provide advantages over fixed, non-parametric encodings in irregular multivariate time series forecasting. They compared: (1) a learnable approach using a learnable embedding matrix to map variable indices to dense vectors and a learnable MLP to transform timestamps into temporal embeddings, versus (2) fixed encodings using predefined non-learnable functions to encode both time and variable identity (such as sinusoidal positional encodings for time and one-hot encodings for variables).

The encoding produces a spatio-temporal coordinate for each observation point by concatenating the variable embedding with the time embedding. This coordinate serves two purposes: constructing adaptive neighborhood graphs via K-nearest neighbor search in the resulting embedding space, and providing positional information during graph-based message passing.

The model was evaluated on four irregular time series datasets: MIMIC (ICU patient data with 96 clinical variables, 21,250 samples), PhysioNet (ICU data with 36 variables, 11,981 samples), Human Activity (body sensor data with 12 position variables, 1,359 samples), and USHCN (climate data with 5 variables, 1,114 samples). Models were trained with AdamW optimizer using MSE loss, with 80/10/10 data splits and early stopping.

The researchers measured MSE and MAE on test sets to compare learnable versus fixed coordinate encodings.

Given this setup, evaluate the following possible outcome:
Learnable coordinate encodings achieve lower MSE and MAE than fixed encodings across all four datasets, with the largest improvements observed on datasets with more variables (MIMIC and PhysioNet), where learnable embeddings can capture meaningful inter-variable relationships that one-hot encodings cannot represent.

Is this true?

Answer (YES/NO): NO